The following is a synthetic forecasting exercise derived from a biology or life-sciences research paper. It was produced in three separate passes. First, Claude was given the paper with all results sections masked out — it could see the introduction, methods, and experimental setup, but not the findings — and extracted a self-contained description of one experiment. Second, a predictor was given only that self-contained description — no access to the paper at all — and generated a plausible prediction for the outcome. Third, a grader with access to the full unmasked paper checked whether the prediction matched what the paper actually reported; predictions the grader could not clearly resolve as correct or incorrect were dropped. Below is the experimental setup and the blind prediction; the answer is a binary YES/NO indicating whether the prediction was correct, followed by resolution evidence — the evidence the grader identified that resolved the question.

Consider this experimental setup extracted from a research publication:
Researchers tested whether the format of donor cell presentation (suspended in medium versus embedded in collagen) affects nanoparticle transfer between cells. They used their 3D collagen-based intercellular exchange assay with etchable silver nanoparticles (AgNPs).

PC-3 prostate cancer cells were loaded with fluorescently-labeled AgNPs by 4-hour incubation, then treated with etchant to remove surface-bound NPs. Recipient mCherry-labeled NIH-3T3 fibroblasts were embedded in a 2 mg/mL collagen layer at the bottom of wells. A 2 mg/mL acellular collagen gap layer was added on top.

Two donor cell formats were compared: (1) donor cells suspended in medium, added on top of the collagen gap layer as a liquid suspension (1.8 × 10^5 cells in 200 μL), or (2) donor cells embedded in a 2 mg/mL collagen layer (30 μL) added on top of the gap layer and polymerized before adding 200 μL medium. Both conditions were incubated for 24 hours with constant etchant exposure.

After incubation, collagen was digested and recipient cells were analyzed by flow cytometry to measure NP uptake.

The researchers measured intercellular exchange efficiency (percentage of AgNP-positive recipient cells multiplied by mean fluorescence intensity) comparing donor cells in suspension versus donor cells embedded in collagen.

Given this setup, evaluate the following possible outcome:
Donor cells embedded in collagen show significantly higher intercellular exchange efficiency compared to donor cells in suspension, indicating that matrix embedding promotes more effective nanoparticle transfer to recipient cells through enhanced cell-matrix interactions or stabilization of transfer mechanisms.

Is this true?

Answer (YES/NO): NO